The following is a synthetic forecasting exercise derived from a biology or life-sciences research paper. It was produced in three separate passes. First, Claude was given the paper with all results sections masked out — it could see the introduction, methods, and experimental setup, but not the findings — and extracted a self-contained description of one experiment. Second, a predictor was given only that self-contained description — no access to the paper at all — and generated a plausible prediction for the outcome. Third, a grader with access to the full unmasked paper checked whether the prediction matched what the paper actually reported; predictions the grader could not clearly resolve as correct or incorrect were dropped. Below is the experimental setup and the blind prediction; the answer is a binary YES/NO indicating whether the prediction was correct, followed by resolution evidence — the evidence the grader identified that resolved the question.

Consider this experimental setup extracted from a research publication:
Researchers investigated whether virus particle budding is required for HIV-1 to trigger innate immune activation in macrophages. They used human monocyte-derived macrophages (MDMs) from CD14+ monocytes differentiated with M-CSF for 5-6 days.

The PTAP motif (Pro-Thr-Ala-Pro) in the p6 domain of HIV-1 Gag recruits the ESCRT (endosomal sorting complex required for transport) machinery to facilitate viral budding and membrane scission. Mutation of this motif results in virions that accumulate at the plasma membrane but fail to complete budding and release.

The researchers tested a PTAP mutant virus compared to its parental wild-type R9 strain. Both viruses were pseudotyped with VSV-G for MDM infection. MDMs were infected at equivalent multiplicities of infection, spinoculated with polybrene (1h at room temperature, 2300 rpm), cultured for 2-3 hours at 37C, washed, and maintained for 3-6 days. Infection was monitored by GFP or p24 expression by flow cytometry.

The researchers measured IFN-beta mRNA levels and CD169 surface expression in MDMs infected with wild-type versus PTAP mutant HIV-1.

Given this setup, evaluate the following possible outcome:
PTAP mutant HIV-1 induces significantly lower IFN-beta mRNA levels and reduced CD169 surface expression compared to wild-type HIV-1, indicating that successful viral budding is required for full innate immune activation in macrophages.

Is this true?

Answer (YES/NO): NO